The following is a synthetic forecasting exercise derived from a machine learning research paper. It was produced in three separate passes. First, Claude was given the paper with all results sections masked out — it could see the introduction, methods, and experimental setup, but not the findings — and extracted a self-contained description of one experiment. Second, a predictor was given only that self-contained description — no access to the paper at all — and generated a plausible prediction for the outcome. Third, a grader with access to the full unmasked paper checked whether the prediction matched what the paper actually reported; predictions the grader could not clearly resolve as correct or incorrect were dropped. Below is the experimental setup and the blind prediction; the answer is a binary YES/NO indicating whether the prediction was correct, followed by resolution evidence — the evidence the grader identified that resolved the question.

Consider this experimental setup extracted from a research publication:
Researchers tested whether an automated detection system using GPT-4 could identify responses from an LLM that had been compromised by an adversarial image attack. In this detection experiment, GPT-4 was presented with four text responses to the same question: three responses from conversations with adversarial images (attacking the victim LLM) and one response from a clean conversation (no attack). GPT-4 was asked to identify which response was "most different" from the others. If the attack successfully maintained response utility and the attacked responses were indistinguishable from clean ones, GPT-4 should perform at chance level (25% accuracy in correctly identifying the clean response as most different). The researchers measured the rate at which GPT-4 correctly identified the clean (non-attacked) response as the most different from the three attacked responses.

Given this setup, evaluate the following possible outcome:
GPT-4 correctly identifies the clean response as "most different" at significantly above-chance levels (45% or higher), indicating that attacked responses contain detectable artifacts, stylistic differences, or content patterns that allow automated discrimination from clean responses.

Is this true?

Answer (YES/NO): YES